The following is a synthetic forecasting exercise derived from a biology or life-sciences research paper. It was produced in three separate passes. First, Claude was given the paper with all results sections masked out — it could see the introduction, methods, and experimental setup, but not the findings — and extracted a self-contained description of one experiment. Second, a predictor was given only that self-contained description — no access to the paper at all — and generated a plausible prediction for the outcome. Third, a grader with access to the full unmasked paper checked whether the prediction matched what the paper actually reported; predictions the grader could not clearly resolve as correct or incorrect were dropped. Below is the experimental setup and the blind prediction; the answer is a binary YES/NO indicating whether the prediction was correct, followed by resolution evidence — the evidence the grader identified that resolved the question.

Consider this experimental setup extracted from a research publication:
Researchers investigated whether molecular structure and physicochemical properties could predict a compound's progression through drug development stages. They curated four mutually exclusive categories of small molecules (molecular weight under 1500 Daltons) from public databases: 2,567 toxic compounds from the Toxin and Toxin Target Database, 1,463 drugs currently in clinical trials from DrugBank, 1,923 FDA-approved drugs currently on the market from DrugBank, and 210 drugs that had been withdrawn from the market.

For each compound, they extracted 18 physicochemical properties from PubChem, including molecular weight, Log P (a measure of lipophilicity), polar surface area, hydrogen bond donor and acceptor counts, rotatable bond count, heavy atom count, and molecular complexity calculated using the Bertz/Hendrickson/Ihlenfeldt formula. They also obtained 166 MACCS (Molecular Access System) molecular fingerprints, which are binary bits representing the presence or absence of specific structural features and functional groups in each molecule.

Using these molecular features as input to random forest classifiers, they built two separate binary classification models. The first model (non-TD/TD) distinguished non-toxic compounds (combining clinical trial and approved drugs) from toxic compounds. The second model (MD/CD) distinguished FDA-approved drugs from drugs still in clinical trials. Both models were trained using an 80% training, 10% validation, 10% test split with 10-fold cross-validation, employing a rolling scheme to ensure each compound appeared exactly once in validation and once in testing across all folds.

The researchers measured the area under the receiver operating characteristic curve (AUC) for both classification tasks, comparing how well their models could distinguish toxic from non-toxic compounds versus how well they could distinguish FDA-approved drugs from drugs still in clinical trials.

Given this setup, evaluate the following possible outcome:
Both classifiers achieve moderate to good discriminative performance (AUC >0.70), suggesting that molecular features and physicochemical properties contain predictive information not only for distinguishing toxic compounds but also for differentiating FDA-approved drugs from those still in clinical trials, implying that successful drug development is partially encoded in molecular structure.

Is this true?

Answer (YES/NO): YES